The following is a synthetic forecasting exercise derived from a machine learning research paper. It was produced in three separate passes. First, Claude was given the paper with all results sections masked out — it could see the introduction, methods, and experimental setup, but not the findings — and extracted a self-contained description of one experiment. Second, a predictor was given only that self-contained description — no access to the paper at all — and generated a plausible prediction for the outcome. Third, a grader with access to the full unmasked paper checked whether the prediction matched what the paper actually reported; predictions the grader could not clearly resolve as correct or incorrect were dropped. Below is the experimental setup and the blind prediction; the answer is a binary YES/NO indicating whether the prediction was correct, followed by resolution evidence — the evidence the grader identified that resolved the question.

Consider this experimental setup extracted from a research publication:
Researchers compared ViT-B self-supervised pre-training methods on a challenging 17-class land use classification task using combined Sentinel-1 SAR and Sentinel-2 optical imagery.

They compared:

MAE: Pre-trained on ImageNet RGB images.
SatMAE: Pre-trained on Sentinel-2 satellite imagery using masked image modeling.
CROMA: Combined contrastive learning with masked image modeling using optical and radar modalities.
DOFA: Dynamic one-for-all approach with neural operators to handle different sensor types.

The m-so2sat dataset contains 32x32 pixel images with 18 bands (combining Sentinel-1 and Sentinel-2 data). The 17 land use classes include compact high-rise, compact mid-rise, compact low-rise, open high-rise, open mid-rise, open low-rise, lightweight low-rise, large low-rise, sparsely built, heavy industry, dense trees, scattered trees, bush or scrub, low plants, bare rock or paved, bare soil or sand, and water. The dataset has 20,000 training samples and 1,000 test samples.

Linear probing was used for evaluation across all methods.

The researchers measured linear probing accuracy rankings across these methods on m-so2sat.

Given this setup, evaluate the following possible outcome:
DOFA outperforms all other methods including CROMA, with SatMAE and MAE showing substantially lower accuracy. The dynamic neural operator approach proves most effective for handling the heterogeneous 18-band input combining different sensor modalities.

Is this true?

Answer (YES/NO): NO